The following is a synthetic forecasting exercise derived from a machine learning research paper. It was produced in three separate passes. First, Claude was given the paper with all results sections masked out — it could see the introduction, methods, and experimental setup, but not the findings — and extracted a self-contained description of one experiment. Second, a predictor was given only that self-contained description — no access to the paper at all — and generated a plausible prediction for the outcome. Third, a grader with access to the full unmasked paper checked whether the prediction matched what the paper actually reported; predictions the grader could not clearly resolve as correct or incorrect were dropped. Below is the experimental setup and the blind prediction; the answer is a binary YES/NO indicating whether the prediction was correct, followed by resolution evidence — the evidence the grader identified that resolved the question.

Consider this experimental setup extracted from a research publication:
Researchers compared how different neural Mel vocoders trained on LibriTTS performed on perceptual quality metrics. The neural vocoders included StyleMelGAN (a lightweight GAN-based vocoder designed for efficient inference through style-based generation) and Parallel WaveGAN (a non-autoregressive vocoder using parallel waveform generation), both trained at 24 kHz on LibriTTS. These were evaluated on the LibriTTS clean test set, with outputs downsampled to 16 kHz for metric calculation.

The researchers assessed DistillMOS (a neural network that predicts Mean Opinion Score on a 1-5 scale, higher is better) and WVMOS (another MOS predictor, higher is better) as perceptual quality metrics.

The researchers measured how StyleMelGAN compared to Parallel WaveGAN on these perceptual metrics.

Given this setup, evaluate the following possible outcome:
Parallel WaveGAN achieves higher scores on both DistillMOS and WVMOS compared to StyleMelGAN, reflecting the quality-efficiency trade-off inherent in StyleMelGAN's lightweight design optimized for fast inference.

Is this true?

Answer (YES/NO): NO